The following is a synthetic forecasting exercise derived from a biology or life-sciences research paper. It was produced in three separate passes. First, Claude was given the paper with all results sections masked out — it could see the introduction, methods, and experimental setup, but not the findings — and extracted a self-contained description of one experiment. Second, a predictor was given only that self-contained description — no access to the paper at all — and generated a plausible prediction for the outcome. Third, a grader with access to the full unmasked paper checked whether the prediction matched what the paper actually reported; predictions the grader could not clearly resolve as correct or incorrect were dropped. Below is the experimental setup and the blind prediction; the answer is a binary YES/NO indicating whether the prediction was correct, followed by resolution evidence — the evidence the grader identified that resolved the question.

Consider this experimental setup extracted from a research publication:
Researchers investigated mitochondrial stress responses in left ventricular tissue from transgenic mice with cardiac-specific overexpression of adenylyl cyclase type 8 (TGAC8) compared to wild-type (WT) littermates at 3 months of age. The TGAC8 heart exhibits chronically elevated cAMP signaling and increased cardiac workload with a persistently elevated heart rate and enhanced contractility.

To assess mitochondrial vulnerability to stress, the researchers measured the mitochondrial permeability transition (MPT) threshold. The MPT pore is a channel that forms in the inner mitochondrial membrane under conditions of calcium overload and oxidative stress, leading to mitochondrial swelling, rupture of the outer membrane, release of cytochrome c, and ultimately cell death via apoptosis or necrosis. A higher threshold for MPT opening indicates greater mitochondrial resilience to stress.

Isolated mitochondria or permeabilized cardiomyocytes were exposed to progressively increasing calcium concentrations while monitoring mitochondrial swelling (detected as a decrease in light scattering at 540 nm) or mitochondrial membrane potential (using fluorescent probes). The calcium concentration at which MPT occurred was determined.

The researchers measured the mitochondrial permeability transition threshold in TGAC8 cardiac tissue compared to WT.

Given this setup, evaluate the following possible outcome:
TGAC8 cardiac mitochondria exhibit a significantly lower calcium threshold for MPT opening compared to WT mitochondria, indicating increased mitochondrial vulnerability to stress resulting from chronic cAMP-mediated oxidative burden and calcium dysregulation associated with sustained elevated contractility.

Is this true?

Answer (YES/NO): NO